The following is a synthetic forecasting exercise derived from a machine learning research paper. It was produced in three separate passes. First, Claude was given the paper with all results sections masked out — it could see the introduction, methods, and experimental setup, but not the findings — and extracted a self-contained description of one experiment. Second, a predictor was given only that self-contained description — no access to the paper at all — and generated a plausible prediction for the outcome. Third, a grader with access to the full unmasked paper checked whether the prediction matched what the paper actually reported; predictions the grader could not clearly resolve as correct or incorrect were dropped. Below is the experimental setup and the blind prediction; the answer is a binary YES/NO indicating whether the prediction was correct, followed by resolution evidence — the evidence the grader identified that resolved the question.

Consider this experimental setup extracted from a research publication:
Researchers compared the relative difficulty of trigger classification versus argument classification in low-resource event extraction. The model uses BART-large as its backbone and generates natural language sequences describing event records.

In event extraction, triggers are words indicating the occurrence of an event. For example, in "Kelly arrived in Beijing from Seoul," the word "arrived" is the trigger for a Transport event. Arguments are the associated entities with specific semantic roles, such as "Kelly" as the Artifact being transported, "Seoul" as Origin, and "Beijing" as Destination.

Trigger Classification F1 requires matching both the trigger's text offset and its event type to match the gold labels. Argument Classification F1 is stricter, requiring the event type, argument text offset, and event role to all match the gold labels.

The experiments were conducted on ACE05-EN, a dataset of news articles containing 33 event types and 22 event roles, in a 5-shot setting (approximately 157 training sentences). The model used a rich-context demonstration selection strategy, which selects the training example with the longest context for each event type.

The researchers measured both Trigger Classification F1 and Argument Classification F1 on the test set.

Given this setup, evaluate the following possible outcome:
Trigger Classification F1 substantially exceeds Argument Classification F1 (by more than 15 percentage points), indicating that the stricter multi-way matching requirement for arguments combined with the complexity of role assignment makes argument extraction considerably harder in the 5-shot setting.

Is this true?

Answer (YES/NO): YES